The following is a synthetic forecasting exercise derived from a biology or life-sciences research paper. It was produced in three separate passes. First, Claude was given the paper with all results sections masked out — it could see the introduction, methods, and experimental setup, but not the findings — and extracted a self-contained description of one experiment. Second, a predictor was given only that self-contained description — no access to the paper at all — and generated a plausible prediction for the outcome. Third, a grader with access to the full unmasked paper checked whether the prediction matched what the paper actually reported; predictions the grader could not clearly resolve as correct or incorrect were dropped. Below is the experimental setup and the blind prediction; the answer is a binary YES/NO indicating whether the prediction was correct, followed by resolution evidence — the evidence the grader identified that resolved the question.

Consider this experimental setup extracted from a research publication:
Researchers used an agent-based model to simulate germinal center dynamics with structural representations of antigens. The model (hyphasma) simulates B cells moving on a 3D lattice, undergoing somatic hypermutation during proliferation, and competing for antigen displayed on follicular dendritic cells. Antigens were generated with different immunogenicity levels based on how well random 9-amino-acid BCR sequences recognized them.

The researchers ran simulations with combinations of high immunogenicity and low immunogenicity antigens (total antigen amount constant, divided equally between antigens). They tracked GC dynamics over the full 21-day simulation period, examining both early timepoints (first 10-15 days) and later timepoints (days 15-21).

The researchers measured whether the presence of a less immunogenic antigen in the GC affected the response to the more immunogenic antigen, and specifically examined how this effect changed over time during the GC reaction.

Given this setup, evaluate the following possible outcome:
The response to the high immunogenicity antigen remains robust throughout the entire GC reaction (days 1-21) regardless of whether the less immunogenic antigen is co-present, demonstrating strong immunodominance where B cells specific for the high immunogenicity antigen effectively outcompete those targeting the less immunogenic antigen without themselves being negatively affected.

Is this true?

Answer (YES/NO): NO